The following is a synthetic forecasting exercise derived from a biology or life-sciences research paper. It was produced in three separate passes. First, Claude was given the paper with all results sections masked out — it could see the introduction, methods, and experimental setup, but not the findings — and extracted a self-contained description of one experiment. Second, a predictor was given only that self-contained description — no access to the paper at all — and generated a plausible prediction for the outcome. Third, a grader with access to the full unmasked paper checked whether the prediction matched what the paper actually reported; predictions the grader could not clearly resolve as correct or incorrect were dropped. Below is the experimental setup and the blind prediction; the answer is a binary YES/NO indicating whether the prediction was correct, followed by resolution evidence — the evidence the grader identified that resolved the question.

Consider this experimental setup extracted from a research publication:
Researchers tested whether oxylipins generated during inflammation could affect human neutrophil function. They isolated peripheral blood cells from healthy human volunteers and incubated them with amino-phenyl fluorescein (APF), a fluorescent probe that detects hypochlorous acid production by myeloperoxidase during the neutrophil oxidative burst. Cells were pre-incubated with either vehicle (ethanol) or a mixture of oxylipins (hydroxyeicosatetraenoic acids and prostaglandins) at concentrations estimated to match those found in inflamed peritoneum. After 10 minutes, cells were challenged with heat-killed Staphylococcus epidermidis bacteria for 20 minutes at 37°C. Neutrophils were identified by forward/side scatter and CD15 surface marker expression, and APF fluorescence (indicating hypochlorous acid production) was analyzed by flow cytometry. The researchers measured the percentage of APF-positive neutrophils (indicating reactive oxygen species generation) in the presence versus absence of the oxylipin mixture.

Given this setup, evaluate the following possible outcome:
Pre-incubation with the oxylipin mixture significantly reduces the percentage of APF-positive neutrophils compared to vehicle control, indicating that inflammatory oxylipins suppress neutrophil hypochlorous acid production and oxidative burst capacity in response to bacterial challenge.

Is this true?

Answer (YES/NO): NO